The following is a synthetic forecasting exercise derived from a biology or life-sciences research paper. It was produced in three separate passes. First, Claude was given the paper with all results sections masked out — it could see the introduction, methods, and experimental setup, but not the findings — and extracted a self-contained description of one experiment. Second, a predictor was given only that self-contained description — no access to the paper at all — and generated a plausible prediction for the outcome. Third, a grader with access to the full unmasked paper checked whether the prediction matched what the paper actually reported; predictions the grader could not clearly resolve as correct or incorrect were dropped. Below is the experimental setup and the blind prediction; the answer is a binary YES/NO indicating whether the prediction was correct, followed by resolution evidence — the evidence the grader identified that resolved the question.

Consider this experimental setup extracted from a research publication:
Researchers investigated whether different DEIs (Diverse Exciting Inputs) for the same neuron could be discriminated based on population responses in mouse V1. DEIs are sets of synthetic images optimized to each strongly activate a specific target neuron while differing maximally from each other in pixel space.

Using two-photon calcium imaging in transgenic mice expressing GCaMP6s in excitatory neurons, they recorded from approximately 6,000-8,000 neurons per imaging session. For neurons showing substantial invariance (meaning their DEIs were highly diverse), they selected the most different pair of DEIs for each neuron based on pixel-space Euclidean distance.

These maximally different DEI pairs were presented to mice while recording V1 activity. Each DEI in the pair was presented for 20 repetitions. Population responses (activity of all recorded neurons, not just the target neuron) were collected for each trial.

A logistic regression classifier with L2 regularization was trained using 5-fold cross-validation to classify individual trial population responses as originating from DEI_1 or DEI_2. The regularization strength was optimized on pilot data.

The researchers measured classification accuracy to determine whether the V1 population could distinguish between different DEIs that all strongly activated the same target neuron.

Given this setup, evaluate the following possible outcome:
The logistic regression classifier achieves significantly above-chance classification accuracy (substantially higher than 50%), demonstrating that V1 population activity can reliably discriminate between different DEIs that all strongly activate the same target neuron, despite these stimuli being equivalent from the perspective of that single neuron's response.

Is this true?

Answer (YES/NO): YES